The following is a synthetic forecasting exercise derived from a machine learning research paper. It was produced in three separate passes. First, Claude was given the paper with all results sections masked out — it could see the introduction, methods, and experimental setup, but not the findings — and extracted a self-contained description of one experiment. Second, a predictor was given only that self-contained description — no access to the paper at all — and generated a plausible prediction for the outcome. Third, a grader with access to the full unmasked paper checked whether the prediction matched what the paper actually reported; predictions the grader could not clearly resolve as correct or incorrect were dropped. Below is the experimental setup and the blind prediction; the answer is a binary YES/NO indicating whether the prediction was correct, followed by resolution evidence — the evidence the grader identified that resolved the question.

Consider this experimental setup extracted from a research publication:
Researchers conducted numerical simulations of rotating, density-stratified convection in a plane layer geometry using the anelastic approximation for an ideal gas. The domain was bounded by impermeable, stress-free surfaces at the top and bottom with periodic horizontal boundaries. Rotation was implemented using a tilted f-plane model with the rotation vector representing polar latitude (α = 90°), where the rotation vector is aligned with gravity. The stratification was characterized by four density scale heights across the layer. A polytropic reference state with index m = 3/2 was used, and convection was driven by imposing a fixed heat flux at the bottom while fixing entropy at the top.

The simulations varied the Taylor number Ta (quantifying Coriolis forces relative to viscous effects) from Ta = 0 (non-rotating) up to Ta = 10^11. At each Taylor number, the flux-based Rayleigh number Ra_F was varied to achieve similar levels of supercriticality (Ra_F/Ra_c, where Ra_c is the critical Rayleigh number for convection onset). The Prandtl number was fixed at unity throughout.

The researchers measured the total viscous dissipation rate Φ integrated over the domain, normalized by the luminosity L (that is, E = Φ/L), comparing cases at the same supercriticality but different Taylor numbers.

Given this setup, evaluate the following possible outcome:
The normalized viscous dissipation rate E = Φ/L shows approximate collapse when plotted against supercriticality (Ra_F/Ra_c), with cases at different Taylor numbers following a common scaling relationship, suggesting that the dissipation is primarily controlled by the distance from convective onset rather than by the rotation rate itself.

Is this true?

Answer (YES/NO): YES